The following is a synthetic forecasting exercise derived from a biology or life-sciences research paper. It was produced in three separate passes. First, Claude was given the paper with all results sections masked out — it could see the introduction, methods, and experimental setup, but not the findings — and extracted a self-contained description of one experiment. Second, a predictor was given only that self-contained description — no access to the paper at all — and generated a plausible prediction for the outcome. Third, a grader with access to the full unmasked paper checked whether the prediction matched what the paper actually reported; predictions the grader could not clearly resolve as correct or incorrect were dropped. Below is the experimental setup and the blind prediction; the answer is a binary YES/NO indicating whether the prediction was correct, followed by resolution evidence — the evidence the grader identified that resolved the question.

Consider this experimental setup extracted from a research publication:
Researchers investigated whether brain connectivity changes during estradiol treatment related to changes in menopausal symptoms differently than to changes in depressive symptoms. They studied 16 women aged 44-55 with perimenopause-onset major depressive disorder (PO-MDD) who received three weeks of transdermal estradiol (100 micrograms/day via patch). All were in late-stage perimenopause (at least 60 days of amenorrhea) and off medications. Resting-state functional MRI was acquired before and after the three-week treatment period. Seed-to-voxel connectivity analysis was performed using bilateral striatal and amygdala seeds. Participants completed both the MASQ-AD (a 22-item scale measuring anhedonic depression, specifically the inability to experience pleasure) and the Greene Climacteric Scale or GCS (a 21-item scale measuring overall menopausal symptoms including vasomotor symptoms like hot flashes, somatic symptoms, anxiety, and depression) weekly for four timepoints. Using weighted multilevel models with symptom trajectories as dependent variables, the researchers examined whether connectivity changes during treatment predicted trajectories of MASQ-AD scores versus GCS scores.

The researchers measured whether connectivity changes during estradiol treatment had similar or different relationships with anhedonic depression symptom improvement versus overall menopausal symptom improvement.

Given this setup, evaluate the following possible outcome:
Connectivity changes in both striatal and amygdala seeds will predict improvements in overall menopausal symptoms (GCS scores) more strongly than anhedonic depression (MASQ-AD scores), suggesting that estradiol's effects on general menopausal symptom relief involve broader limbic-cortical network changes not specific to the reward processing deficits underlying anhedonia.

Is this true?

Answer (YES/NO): NO